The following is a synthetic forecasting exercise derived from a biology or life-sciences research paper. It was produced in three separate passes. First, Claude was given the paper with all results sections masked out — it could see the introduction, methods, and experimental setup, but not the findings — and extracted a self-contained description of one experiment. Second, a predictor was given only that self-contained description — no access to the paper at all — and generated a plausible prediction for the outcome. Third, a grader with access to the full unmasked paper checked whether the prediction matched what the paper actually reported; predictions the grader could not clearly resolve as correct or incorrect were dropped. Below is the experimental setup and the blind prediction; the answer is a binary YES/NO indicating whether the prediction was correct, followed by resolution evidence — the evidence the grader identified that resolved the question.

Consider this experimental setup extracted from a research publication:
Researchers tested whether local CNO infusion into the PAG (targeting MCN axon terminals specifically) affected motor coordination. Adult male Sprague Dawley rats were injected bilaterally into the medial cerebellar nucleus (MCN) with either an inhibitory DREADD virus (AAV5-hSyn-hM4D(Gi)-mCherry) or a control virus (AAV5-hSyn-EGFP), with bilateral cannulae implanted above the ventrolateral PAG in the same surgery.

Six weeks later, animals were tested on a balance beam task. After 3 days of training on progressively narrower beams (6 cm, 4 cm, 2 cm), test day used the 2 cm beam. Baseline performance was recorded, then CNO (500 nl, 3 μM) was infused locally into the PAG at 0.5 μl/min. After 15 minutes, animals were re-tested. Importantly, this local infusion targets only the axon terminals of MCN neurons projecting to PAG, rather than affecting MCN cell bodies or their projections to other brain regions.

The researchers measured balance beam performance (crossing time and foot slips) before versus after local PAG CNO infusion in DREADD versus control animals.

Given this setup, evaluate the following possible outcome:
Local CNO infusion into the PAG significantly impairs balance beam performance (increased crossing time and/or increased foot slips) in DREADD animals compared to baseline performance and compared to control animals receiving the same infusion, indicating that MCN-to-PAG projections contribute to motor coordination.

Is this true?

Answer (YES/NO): NO